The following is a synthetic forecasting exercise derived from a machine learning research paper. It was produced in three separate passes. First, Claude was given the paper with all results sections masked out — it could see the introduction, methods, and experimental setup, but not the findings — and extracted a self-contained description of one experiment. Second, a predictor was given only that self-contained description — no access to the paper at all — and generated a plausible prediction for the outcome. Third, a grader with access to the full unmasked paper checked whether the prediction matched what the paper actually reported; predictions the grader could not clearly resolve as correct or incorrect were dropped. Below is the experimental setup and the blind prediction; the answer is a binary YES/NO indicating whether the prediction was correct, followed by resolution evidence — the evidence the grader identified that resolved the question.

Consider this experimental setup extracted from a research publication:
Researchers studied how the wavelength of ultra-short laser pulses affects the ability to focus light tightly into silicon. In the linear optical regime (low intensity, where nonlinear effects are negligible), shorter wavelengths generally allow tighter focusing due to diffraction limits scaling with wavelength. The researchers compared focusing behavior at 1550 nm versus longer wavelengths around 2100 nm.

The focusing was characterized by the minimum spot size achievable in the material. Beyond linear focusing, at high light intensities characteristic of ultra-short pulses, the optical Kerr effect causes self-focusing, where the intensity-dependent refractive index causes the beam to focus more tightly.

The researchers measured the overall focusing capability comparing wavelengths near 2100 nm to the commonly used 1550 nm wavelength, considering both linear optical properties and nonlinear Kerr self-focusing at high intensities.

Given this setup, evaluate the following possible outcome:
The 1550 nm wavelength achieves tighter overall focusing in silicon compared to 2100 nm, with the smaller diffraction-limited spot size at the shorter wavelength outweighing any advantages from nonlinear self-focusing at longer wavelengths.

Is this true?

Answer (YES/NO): NO